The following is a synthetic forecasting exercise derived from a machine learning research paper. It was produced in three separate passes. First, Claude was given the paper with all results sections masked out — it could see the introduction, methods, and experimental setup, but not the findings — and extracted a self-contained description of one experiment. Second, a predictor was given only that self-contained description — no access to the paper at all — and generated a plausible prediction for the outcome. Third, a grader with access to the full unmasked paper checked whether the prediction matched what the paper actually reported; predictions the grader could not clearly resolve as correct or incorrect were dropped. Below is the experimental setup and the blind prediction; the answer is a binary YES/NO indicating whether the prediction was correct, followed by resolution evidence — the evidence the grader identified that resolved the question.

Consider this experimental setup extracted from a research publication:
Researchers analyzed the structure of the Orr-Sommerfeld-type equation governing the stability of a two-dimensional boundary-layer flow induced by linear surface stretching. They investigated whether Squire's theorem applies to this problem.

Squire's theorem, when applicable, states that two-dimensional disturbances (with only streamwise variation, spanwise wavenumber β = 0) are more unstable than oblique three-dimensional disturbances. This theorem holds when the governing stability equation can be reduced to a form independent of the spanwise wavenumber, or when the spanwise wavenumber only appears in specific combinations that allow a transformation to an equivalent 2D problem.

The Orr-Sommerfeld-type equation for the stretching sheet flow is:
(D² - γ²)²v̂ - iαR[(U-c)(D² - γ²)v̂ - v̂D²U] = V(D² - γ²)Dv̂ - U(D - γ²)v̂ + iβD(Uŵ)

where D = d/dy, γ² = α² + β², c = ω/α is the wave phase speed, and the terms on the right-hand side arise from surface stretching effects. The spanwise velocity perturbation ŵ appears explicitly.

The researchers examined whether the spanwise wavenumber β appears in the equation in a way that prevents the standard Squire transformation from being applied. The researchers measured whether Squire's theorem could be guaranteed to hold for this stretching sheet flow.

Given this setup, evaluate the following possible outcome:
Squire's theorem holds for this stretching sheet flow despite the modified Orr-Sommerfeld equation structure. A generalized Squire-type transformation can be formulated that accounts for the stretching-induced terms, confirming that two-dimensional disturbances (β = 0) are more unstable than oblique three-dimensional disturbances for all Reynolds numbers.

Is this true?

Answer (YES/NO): NO